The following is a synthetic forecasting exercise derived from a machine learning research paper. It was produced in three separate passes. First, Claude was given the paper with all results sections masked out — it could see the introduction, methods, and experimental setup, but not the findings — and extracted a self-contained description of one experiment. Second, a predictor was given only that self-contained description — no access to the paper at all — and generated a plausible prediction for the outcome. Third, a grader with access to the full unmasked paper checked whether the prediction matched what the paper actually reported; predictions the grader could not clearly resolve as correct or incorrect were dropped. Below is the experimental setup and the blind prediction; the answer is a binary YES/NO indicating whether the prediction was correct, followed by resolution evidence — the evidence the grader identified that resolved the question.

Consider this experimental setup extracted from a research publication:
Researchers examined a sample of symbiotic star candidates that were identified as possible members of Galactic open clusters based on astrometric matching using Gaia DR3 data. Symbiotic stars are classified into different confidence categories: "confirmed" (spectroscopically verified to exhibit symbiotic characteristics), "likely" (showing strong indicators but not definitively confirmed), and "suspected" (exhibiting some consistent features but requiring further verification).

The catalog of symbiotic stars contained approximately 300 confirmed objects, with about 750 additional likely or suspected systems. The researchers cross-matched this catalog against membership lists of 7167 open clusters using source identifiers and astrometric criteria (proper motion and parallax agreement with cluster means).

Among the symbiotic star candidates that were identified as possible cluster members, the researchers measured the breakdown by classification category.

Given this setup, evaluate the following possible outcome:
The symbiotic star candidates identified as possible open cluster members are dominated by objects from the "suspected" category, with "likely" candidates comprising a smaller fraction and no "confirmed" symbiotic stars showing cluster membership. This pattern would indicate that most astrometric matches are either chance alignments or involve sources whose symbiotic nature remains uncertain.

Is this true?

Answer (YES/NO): NO